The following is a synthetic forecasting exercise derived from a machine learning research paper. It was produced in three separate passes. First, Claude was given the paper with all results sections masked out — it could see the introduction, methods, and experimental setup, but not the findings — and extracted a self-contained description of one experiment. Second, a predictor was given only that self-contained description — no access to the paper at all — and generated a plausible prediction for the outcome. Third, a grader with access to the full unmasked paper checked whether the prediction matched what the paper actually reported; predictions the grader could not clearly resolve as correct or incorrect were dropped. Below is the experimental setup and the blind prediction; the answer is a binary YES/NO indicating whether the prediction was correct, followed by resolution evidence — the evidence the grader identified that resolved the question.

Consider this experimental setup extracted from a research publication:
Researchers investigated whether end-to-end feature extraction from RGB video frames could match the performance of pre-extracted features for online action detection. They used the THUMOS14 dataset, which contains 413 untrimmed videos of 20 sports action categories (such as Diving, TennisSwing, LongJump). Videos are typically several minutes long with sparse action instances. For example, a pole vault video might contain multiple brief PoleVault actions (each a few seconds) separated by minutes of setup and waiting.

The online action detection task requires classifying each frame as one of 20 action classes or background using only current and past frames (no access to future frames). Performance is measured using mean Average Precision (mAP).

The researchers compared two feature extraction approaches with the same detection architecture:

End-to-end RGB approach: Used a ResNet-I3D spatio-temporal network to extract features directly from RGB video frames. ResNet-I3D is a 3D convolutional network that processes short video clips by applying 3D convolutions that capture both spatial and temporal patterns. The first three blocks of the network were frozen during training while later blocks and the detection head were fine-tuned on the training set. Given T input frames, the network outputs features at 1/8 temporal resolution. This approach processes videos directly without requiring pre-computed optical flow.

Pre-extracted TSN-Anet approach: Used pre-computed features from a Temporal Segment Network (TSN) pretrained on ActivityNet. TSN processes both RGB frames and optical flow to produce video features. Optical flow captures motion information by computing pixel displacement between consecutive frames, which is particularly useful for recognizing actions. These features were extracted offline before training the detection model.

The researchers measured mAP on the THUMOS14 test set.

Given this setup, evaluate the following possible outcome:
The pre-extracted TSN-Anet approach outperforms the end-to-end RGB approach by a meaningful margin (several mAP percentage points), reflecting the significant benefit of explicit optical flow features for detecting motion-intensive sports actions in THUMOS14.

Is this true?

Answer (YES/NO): NO